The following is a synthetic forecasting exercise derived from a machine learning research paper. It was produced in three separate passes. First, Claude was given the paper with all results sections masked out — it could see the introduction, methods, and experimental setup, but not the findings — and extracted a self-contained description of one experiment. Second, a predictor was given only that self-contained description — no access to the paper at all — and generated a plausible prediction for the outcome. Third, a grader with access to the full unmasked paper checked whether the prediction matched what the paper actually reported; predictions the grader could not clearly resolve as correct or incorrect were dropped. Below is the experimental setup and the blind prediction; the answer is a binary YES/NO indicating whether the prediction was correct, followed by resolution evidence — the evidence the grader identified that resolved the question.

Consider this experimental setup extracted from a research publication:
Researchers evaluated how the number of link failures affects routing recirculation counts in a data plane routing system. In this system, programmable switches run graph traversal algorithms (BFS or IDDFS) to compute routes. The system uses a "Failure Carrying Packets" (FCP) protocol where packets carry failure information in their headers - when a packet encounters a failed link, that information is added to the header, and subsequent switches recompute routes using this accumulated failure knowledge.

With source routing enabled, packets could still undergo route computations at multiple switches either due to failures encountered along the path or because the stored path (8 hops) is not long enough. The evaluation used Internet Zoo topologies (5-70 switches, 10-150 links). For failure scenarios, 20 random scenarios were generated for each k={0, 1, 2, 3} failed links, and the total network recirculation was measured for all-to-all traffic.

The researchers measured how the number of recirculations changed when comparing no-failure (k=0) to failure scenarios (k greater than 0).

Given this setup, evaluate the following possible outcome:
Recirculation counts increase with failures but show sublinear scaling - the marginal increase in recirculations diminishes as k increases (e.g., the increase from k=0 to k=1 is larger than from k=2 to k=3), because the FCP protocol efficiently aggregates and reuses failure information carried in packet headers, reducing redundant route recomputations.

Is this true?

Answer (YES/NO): NO